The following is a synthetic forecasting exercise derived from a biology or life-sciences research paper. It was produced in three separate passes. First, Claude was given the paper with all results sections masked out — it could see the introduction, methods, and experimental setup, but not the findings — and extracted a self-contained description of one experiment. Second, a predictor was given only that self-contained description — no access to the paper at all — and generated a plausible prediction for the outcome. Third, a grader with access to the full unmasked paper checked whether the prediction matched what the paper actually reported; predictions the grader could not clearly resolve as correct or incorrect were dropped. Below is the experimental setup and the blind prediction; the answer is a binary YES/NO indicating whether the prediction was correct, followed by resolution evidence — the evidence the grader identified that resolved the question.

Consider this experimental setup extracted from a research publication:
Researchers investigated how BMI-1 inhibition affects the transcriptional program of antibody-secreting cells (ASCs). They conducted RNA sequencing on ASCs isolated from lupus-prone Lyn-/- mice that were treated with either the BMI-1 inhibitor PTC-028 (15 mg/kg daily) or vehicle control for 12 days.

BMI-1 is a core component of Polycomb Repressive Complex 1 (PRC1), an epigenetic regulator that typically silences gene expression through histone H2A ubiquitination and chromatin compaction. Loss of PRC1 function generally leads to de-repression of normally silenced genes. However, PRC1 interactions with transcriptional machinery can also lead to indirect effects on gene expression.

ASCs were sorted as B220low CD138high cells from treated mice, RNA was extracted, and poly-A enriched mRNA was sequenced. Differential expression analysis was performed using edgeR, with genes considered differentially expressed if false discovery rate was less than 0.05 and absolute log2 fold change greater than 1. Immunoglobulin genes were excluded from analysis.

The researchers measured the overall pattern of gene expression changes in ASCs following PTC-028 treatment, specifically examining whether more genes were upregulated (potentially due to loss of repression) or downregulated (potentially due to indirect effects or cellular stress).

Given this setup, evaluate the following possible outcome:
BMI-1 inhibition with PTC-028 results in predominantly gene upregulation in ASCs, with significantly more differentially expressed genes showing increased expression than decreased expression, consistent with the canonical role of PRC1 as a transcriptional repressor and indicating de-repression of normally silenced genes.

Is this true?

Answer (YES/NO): YES